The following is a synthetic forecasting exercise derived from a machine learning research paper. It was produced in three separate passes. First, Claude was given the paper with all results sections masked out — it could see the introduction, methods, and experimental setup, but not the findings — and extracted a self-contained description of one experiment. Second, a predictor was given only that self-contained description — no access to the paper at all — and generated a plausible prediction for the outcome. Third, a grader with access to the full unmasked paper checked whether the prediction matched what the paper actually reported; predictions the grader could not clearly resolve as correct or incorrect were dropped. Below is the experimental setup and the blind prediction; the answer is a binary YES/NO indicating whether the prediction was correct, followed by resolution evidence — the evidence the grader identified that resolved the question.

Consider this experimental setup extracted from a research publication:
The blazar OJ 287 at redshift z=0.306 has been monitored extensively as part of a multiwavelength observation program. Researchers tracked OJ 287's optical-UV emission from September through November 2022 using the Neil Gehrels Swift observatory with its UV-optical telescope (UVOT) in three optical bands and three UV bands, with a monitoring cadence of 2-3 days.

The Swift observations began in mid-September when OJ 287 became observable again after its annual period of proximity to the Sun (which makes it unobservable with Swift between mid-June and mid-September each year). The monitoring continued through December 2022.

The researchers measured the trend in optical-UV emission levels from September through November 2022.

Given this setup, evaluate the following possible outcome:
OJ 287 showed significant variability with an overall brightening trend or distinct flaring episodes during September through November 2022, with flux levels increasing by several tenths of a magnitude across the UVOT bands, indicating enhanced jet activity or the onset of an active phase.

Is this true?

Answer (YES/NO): NO